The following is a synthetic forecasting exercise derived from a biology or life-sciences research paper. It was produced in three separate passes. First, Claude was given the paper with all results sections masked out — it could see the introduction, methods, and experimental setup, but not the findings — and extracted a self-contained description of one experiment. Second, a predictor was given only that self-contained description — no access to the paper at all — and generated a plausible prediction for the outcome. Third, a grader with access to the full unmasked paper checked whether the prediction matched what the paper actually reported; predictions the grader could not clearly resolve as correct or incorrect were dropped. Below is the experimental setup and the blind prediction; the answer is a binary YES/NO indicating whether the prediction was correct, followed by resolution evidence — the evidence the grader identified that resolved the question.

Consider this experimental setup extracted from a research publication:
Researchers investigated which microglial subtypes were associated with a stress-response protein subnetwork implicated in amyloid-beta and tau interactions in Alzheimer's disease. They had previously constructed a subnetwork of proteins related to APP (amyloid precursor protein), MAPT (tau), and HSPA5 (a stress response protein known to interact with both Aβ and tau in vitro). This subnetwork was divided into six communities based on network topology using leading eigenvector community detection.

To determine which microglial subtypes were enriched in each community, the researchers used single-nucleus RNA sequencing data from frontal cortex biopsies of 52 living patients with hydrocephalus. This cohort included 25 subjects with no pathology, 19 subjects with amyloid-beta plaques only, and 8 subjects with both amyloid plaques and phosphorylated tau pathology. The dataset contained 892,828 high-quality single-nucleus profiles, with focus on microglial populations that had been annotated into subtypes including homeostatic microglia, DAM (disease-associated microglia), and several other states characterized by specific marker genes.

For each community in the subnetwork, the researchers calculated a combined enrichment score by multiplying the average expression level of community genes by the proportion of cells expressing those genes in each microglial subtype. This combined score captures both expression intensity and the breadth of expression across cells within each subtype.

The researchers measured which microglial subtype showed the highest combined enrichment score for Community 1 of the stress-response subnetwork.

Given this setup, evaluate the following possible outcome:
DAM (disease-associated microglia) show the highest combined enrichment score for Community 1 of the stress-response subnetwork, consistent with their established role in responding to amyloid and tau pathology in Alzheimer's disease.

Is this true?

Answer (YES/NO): NO